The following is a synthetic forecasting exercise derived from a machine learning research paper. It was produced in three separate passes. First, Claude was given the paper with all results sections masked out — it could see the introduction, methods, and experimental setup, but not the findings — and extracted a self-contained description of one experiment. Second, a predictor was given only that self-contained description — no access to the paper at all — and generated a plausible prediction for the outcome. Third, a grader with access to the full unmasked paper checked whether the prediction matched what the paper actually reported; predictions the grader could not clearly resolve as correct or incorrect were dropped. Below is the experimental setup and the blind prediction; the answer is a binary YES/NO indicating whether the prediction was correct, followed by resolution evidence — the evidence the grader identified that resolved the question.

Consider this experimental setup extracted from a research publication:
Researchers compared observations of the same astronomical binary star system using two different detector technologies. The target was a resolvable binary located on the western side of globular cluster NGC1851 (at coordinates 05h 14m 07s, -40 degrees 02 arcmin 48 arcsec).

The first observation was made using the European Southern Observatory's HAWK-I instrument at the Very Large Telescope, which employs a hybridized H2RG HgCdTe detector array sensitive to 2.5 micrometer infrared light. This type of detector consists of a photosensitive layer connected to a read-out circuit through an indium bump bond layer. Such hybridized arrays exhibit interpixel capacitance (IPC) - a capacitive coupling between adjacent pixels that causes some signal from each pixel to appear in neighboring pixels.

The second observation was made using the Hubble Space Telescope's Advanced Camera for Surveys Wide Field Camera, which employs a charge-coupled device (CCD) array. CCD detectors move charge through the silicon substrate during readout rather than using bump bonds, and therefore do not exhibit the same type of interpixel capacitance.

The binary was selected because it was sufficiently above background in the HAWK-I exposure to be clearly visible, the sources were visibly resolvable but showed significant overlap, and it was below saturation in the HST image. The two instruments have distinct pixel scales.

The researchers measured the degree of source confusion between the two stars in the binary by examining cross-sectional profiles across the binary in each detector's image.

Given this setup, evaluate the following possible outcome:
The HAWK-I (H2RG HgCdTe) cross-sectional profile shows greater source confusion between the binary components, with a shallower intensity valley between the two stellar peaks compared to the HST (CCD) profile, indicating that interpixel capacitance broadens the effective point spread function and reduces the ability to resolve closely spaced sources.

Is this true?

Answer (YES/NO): YES